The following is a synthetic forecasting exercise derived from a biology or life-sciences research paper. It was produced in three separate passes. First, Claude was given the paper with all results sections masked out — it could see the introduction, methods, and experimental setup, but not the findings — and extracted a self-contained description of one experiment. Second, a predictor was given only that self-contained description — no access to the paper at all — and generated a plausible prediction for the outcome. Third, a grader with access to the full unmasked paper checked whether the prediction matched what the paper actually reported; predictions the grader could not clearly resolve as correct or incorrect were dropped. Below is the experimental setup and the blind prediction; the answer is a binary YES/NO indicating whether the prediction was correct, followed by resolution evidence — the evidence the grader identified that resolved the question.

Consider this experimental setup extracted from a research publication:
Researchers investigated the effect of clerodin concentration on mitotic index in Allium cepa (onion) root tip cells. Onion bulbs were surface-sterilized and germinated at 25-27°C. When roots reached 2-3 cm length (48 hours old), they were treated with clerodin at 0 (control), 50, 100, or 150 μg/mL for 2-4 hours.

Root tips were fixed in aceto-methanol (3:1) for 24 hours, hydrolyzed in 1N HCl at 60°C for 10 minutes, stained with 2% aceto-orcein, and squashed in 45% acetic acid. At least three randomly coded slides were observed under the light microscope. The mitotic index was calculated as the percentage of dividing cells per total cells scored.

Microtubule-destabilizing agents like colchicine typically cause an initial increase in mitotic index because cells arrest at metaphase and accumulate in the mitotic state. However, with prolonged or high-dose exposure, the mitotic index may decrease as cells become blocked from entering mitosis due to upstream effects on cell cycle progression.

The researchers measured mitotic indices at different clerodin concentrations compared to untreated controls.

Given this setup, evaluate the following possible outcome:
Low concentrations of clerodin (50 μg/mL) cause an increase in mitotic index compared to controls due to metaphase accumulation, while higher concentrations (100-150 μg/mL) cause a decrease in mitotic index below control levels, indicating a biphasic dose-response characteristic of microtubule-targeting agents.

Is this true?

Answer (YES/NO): NO